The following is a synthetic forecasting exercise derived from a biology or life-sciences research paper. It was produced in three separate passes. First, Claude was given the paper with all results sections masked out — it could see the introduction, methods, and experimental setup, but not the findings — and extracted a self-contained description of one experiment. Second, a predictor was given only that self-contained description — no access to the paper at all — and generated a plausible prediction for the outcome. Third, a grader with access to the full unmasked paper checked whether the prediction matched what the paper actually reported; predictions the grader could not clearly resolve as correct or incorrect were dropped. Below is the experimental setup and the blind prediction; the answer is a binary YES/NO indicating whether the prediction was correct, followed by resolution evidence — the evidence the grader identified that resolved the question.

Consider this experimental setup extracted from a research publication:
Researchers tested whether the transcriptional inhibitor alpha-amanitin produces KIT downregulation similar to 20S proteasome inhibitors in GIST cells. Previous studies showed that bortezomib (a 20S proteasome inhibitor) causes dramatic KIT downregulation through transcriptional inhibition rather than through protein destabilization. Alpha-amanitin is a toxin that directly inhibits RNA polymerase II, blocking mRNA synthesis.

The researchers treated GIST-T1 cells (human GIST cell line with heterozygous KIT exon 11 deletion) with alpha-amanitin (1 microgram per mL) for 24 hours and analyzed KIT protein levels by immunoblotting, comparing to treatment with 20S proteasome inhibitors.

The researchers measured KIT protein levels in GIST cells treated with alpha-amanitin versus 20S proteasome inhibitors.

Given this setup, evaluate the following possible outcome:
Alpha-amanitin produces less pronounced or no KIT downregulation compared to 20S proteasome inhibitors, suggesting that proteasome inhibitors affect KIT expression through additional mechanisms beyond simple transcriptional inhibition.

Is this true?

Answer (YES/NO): NO